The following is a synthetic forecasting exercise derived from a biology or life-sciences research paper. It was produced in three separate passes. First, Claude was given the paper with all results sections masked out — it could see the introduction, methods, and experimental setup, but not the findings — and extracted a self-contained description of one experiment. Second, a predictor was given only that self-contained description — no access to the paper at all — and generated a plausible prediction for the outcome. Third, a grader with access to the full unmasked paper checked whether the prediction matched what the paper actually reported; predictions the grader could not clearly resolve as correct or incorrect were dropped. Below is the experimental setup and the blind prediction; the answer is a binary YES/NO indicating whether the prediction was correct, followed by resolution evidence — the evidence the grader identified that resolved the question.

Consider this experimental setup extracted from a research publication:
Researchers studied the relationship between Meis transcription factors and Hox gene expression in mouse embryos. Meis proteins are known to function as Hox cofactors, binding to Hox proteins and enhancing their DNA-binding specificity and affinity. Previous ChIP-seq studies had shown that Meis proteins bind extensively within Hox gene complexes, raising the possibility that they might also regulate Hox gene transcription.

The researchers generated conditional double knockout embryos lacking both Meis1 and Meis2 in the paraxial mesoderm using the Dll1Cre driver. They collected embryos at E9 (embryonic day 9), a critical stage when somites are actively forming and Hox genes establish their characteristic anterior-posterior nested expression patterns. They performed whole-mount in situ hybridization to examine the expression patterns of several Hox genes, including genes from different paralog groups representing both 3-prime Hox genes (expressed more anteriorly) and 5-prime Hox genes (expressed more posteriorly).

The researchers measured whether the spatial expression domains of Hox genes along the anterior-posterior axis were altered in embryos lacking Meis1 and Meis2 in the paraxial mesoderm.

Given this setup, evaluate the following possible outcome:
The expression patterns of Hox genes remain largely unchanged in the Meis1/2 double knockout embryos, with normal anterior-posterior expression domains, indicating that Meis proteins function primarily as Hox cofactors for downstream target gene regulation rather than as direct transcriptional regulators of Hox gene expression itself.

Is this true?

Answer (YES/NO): YES